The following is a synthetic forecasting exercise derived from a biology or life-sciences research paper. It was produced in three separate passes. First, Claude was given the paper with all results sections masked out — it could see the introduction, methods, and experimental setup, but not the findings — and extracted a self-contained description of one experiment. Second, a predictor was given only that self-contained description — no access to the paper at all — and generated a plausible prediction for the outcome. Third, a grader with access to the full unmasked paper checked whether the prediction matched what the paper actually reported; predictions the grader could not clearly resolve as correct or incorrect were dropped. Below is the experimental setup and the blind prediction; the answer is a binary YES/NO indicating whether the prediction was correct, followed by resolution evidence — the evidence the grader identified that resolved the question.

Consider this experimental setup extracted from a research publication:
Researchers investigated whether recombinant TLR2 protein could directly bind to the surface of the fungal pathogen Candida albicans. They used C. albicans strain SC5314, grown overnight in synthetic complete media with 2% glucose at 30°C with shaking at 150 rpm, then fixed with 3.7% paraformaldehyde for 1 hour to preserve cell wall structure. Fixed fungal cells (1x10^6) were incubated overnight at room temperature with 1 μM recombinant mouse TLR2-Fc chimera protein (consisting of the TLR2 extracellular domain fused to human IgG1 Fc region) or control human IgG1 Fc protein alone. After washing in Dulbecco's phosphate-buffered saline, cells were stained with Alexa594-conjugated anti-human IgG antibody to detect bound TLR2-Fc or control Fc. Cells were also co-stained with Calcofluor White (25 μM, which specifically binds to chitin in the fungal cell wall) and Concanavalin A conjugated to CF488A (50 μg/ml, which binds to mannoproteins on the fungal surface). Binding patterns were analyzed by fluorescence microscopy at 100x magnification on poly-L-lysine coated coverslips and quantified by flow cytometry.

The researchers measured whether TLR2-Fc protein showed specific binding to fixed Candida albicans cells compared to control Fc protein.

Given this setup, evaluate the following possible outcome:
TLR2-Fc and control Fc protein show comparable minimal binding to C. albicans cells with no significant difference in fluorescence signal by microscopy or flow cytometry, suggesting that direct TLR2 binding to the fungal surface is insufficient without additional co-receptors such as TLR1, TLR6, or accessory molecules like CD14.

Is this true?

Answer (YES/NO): NO